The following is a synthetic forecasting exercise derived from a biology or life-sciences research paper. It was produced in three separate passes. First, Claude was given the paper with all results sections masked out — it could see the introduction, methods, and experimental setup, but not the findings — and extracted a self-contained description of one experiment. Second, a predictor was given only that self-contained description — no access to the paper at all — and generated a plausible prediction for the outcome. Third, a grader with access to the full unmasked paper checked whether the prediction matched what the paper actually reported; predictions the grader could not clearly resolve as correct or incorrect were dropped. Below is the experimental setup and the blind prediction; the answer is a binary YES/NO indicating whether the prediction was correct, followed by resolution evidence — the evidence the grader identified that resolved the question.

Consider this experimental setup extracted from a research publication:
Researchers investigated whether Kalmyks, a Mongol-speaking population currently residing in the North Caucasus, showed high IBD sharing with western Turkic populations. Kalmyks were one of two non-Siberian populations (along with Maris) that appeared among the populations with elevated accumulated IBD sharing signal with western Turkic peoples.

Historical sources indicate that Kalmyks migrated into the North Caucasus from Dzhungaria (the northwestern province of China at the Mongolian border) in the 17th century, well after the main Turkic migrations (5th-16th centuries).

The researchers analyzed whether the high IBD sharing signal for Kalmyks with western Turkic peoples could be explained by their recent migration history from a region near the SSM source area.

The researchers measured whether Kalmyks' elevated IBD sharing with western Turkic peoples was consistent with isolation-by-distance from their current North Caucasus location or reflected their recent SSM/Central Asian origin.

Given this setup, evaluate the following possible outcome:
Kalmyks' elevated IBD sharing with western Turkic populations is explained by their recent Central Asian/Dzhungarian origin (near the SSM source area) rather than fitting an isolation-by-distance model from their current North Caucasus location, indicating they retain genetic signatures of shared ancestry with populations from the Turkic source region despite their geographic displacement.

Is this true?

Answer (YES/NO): YES